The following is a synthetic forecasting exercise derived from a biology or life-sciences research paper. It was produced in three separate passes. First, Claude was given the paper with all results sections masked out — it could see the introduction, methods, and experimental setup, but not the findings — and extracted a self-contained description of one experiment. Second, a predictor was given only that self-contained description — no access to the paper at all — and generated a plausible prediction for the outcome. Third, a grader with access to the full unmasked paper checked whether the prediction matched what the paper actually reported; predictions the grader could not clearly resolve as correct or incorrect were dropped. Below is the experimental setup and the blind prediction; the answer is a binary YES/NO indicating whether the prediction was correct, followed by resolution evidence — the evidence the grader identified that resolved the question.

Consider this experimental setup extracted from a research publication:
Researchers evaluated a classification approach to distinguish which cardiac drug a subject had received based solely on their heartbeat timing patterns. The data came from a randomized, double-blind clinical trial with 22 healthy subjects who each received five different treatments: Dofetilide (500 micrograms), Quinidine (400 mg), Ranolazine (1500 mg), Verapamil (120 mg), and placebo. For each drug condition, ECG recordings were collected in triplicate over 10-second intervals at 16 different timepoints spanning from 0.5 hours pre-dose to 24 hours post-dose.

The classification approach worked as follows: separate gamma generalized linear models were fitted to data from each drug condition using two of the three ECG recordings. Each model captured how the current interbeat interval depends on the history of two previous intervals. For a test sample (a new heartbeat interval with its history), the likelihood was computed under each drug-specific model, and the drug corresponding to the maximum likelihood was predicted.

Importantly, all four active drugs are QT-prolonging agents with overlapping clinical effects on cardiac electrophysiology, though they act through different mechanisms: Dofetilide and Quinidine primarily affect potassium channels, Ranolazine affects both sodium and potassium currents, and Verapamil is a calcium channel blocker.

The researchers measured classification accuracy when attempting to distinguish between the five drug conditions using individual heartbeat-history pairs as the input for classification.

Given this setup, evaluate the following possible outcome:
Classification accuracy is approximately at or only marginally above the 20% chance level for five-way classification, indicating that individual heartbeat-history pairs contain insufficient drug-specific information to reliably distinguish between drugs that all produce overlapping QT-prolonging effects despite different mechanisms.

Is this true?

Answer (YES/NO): NO